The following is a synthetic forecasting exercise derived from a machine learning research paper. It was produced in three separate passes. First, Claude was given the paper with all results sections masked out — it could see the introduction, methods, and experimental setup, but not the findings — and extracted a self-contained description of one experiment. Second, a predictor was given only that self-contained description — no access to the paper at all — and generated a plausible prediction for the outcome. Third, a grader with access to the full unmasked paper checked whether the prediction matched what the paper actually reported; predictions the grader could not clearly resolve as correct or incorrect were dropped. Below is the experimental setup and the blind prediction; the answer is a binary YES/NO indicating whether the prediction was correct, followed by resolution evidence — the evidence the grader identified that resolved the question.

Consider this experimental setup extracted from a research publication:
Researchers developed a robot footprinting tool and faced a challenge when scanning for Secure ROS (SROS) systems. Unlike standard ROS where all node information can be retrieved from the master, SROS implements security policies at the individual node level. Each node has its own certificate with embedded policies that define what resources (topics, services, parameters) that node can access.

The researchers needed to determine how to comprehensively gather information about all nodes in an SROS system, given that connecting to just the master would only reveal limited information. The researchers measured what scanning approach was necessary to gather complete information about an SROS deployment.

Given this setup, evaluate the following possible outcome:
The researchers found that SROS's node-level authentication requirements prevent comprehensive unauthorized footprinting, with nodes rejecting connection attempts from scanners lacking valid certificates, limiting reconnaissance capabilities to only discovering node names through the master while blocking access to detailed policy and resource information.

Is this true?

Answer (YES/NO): NO